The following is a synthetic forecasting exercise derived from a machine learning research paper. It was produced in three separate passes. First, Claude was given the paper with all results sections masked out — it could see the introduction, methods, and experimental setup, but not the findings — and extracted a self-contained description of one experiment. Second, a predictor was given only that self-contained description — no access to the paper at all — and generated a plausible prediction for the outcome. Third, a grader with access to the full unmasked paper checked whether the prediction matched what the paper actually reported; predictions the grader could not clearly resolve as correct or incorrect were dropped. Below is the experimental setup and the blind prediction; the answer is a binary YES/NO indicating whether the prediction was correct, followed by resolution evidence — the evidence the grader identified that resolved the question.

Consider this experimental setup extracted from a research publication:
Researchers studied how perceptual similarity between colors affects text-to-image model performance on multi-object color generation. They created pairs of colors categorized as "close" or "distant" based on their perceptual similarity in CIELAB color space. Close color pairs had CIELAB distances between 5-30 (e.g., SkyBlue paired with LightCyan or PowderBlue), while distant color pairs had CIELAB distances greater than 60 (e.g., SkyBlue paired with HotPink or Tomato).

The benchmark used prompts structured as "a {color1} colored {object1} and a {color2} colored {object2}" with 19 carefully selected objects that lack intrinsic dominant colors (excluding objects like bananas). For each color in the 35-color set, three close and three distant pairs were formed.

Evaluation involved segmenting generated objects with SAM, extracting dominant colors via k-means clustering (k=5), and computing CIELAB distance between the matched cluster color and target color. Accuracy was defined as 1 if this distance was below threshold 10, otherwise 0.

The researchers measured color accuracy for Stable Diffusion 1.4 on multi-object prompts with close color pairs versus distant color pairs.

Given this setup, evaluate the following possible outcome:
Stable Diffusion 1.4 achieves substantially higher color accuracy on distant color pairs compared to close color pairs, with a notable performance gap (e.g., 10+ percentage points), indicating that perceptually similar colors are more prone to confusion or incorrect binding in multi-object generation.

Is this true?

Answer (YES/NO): NO